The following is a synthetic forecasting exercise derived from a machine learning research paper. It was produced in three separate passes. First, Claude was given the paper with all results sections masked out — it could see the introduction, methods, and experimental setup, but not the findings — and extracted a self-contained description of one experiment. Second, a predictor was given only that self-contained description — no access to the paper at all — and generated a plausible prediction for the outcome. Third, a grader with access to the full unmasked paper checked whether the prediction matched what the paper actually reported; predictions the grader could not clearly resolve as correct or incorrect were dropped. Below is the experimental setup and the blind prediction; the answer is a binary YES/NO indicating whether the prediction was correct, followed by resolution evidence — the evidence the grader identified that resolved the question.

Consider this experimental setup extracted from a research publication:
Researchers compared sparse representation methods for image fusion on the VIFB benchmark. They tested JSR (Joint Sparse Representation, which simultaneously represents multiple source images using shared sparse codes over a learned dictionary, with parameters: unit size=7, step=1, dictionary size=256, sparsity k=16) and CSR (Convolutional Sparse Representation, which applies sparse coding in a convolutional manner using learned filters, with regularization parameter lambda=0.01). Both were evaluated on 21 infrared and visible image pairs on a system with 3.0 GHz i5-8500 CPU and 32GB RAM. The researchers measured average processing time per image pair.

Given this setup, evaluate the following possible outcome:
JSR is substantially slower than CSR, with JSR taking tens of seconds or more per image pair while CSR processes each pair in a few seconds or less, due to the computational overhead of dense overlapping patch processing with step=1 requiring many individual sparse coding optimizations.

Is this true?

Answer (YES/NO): NO